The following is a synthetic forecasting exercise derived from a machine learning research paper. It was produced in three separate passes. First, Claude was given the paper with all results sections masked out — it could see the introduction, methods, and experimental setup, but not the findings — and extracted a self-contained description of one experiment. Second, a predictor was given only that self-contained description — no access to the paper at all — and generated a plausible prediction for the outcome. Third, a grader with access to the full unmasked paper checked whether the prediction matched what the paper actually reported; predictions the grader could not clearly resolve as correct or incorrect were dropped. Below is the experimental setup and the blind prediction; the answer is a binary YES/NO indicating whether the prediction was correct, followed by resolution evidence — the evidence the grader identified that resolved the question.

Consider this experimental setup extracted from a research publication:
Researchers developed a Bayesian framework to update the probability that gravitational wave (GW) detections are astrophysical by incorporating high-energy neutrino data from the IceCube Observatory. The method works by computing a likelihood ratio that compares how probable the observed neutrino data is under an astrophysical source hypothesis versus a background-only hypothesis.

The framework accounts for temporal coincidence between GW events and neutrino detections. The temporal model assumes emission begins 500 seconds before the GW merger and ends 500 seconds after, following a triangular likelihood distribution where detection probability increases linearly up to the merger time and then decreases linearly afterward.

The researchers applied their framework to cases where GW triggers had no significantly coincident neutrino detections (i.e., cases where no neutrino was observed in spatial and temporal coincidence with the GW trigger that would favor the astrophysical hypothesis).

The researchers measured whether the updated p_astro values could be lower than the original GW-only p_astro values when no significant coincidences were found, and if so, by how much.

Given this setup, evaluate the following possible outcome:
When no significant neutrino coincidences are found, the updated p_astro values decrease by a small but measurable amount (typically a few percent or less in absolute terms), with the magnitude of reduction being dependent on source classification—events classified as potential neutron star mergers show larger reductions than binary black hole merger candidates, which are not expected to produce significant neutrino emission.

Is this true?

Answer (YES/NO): NO